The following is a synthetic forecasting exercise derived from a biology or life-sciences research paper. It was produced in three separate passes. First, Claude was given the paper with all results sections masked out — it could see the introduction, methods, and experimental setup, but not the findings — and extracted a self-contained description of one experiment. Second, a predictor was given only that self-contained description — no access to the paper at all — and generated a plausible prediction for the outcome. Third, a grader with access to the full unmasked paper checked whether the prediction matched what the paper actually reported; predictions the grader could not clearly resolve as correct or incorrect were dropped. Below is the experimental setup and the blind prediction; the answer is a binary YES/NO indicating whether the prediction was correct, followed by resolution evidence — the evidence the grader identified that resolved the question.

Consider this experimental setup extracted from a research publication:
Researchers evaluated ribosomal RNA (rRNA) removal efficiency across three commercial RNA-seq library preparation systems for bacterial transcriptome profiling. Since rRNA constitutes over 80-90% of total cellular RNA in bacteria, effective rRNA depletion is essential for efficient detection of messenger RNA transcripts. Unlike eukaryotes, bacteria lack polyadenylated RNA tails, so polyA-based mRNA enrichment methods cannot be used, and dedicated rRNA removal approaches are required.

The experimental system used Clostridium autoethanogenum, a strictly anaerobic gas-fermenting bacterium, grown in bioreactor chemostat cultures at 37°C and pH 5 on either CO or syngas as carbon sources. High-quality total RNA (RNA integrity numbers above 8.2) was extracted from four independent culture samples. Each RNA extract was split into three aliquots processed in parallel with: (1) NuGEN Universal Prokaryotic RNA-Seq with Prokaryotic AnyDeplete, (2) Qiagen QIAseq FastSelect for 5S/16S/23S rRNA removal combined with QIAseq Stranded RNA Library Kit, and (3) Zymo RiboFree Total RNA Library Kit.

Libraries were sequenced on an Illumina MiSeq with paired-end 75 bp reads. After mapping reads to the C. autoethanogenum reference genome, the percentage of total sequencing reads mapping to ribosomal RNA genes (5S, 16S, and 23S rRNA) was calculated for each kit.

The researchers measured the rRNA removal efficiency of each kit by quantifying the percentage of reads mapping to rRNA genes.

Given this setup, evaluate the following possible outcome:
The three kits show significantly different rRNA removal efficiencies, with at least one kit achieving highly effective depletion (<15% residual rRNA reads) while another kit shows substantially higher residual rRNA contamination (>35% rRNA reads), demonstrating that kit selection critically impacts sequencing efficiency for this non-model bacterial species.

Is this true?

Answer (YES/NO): NO